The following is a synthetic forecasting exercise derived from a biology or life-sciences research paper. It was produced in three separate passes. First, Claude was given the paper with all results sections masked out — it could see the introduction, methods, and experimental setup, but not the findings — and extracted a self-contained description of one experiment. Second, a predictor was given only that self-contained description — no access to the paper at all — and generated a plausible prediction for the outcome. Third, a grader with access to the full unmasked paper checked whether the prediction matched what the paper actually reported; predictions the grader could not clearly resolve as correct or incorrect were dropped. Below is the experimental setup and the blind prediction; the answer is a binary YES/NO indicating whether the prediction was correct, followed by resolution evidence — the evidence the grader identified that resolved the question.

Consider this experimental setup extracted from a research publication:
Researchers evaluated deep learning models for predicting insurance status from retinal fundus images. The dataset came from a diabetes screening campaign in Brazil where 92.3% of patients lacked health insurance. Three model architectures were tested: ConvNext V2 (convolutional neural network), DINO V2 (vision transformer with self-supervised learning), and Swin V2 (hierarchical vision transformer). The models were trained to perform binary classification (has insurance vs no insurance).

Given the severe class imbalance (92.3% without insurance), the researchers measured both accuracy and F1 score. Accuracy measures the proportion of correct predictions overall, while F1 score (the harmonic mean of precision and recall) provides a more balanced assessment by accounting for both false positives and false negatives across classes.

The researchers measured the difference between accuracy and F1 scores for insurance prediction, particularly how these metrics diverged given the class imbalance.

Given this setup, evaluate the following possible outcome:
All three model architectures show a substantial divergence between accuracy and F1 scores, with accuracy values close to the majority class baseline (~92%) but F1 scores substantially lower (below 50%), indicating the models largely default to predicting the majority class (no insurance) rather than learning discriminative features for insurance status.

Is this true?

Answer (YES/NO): NO